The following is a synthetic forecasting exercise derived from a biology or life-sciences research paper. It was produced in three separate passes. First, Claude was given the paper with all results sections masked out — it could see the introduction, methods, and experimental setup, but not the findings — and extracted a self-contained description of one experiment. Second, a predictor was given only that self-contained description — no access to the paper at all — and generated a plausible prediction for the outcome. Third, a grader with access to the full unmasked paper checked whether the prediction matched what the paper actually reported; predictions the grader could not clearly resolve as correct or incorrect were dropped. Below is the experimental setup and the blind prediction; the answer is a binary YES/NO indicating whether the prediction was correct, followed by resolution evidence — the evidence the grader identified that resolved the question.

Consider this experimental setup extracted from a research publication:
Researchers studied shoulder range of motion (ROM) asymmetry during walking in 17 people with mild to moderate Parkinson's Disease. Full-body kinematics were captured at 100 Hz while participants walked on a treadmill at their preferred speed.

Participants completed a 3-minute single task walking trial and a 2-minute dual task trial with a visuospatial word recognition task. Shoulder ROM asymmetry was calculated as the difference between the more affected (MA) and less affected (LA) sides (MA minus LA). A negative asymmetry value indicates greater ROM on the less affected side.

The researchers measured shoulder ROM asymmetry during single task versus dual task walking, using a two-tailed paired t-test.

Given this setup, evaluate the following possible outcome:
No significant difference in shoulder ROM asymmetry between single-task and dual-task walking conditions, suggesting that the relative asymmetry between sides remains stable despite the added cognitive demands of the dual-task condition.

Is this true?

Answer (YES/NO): YES